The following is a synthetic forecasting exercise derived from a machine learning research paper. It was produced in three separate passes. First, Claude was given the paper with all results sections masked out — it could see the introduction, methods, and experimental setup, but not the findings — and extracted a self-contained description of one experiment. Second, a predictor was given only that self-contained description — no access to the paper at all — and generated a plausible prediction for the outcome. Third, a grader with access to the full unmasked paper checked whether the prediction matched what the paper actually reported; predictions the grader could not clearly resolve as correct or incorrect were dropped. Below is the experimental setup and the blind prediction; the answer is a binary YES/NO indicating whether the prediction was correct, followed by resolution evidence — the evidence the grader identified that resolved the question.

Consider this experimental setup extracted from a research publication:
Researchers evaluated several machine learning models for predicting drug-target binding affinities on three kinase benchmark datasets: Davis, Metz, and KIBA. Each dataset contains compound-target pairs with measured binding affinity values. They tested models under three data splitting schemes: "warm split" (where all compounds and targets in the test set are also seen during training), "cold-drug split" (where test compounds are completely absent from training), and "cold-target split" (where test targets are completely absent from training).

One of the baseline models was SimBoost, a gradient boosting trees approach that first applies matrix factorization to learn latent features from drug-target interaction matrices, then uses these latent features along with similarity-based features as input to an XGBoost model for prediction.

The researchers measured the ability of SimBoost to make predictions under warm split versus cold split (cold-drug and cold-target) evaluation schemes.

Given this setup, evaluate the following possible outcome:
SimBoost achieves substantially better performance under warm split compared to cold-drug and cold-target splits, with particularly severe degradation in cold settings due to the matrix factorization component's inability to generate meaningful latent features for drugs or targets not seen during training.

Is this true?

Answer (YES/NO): NO